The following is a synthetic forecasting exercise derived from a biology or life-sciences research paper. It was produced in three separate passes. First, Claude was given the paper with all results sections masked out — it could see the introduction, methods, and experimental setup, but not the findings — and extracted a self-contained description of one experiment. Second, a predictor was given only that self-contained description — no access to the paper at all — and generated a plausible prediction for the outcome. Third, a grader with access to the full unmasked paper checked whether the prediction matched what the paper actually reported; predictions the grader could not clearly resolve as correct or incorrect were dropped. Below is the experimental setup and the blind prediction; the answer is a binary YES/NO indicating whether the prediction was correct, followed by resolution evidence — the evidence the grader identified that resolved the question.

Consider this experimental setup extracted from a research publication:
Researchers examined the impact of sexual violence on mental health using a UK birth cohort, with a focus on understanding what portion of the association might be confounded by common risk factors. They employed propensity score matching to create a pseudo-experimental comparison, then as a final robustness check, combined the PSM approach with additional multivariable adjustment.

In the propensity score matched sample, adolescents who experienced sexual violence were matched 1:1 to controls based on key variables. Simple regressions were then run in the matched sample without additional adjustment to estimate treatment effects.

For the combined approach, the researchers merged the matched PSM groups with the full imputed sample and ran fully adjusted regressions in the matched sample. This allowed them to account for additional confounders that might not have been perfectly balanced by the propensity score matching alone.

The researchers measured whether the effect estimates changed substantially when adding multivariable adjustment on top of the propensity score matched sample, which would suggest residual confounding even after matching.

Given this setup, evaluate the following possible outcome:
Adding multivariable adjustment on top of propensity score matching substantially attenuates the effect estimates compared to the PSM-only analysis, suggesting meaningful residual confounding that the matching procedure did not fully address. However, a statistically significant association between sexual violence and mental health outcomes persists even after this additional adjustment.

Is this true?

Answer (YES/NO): NO